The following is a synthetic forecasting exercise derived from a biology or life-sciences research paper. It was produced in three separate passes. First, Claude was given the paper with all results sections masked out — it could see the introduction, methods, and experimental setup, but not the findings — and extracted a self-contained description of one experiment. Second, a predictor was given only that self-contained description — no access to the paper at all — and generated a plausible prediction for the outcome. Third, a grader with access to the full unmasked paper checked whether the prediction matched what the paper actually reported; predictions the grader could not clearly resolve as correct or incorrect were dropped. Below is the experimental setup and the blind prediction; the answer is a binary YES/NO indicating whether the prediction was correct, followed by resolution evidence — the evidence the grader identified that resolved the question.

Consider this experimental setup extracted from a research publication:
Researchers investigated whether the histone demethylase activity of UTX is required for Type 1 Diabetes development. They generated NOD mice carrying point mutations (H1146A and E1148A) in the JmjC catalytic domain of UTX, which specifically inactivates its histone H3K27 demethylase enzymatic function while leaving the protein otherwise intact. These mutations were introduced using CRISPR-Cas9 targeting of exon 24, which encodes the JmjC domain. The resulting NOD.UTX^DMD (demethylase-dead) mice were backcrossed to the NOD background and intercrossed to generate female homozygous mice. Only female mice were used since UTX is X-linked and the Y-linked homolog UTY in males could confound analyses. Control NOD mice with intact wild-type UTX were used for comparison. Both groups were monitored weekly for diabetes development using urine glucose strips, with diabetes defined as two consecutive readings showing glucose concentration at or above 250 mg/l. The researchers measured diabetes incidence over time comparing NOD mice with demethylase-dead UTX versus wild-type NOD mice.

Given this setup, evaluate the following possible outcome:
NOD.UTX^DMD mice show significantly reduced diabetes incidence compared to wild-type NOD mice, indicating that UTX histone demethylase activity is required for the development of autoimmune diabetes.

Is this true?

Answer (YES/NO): NO